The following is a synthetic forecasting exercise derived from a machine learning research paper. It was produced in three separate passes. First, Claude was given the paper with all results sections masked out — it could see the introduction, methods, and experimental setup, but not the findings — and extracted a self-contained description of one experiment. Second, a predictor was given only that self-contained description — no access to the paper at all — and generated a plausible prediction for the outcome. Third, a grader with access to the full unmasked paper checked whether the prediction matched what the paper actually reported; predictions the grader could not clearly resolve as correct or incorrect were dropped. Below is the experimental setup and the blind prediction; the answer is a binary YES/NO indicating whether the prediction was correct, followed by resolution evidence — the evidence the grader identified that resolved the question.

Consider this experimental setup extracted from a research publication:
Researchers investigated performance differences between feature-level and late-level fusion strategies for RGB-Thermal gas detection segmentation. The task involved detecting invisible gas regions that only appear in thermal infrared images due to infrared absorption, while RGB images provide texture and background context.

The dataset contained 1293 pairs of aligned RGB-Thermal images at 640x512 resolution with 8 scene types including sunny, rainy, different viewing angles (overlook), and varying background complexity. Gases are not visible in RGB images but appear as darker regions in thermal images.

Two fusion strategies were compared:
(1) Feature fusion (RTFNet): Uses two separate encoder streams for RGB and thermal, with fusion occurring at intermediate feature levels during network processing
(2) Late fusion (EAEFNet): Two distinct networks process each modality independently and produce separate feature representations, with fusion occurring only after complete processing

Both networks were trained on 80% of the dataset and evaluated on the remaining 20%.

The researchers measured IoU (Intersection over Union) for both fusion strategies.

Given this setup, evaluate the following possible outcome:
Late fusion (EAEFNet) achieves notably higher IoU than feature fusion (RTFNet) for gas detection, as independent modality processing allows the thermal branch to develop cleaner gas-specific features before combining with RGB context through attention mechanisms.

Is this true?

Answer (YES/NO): NO